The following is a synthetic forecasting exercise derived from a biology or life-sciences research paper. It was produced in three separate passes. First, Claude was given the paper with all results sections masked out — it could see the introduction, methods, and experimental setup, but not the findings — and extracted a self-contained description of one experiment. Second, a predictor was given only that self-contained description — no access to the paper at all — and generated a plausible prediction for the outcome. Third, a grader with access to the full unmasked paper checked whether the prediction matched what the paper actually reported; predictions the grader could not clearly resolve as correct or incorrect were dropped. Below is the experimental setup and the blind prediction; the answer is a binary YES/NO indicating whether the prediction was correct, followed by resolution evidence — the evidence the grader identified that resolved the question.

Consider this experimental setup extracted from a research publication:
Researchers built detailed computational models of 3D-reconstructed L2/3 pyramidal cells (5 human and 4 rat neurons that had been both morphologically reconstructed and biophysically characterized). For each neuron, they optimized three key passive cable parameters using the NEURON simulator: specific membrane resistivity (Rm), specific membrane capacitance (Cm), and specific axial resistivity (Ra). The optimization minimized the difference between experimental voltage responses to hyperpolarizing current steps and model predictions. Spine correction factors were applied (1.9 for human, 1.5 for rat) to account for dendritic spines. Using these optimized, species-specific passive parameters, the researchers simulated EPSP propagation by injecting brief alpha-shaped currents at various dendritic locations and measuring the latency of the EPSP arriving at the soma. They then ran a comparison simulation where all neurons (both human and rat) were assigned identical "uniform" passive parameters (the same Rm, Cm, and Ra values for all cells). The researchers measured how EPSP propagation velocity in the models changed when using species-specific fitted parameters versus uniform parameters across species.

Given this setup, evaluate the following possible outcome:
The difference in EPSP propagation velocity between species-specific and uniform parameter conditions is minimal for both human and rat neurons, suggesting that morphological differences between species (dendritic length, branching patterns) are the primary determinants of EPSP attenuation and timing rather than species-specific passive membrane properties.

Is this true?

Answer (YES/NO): YES